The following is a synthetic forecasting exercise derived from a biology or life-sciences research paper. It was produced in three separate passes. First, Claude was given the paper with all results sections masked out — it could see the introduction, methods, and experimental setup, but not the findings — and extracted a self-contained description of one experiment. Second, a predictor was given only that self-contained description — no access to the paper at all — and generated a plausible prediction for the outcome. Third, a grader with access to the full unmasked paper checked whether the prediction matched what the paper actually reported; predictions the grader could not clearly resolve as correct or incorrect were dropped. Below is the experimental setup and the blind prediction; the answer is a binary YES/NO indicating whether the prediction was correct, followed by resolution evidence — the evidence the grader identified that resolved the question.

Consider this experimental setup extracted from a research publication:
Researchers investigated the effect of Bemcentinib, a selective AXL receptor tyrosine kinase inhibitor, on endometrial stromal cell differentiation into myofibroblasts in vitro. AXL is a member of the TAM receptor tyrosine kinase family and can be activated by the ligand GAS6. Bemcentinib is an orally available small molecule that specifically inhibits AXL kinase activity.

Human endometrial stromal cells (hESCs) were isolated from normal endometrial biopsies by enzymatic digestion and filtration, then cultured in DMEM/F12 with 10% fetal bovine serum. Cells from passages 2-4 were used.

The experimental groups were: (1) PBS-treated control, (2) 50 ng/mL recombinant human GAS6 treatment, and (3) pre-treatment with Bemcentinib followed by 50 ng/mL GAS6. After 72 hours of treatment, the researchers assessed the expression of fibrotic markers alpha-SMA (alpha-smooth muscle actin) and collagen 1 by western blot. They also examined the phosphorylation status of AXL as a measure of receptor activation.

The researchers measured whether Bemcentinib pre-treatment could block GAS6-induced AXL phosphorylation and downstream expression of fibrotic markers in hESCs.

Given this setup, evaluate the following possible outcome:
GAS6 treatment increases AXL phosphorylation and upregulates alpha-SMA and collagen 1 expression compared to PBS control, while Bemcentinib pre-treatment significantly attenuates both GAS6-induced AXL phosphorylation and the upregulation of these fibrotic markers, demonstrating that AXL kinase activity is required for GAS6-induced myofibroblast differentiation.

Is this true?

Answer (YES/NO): YES